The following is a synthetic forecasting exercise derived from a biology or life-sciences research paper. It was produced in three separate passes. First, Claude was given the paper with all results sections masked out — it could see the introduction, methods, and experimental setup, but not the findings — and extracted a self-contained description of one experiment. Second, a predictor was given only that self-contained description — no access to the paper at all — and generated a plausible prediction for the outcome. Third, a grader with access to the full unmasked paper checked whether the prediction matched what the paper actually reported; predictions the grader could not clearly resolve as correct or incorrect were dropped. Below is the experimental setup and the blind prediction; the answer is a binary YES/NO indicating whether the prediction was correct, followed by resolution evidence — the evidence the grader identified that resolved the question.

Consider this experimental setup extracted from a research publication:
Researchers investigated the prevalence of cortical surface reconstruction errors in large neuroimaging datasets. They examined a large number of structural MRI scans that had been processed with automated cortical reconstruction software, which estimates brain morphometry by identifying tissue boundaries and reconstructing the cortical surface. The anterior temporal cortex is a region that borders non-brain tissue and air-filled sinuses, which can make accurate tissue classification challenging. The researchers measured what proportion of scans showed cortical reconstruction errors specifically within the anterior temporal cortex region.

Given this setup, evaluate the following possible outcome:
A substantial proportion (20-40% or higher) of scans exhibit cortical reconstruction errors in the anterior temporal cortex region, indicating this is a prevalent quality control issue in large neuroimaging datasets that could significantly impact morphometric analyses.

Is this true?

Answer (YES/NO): YES